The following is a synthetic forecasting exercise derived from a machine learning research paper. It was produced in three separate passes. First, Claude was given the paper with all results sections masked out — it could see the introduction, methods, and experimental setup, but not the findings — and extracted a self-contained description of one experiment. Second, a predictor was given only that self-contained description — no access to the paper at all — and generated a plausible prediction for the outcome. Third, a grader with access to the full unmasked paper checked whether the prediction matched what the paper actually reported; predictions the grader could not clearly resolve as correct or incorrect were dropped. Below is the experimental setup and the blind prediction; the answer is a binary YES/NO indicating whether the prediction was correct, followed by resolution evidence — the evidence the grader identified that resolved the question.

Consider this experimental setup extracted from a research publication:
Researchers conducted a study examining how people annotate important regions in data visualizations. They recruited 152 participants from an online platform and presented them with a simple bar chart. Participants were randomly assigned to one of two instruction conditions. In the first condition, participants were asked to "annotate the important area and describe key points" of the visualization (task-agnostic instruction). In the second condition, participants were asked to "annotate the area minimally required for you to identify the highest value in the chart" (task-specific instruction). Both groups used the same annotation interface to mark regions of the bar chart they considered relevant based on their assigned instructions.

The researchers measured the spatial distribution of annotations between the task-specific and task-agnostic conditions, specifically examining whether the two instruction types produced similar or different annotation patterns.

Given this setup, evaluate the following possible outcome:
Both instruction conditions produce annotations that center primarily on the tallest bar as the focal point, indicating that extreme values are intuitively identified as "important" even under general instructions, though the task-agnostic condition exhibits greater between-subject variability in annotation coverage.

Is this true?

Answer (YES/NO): NO